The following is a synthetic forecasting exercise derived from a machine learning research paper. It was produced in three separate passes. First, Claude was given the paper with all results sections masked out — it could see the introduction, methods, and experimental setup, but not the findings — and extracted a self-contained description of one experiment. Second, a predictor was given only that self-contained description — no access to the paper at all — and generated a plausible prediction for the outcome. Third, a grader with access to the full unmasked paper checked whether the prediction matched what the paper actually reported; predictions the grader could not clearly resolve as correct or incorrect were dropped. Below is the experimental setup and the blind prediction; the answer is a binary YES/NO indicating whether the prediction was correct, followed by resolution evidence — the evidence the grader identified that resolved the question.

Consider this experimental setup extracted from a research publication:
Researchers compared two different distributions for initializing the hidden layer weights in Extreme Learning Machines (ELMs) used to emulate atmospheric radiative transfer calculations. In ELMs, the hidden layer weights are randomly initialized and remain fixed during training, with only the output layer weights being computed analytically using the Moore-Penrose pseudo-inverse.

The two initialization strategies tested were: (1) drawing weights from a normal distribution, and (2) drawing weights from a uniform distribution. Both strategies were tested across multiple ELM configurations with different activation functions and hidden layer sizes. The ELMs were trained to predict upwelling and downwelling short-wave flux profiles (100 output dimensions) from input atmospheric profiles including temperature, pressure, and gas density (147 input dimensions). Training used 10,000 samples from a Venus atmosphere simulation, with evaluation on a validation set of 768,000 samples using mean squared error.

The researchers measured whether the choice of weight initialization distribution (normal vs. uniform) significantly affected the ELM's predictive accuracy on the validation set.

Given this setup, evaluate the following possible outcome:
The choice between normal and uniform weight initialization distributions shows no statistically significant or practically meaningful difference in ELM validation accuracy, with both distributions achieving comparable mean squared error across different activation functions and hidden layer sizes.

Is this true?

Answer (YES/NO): NO